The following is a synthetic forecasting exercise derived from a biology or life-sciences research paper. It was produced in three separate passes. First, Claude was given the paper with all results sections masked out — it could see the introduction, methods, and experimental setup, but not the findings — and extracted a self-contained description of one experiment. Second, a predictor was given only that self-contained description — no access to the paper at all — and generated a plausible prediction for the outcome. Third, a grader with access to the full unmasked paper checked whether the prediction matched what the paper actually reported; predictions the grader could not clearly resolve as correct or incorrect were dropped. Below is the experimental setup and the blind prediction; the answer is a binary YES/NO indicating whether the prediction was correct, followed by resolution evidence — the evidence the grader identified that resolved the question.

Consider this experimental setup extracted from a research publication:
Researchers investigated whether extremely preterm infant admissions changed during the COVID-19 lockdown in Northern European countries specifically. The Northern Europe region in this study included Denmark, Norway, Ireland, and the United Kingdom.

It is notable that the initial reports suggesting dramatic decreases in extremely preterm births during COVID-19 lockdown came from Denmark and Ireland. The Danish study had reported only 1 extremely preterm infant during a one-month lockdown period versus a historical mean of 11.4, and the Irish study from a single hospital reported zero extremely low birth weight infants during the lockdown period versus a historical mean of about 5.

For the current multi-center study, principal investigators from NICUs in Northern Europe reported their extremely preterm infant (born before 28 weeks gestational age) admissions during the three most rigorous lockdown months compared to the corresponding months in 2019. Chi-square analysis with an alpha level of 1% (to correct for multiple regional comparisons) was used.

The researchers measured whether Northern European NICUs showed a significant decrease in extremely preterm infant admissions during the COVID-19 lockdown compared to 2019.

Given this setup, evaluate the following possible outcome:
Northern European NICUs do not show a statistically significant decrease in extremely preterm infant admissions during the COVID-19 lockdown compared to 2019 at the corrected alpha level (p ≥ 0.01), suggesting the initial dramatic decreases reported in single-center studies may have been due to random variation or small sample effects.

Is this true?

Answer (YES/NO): YES